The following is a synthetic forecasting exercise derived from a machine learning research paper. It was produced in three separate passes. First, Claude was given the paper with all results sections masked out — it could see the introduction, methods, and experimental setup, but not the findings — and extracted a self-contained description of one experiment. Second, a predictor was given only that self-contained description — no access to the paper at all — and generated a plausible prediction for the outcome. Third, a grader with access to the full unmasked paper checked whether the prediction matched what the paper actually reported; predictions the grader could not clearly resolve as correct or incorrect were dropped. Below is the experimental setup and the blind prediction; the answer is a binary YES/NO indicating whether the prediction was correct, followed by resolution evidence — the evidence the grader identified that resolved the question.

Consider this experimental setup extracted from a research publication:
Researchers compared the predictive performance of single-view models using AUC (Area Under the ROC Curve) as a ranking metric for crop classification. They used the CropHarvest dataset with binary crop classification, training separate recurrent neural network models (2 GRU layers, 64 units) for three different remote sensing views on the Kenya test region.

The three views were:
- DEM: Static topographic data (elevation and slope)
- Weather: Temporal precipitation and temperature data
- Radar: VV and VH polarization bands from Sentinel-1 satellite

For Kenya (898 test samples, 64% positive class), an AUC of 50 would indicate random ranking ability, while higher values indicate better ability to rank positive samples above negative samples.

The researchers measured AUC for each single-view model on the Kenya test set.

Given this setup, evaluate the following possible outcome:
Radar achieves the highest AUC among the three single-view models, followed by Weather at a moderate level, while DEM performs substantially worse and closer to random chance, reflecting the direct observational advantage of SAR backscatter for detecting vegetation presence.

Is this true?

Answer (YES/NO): NO